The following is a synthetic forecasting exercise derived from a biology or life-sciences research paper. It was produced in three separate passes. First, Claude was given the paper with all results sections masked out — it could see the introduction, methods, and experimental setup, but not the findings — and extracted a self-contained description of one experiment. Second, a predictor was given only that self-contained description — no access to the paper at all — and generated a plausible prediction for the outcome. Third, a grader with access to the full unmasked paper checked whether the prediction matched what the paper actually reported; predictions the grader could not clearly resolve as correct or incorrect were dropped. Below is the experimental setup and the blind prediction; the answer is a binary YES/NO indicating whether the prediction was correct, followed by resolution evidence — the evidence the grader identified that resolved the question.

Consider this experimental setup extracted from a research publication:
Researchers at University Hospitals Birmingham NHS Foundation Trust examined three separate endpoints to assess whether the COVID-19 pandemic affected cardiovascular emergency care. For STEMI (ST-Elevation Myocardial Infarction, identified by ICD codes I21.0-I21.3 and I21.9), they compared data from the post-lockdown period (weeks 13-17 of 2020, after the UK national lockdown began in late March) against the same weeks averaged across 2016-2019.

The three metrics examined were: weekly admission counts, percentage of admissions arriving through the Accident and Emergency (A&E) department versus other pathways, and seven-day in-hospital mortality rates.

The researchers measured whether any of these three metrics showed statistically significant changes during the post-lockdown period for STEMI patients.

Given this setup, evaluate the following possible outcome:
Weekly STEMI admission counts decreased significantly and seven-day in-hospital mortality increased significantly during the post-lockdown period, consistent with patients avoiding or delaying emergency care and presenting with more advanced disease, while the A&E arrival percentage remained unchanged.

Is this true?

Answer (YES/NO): NO